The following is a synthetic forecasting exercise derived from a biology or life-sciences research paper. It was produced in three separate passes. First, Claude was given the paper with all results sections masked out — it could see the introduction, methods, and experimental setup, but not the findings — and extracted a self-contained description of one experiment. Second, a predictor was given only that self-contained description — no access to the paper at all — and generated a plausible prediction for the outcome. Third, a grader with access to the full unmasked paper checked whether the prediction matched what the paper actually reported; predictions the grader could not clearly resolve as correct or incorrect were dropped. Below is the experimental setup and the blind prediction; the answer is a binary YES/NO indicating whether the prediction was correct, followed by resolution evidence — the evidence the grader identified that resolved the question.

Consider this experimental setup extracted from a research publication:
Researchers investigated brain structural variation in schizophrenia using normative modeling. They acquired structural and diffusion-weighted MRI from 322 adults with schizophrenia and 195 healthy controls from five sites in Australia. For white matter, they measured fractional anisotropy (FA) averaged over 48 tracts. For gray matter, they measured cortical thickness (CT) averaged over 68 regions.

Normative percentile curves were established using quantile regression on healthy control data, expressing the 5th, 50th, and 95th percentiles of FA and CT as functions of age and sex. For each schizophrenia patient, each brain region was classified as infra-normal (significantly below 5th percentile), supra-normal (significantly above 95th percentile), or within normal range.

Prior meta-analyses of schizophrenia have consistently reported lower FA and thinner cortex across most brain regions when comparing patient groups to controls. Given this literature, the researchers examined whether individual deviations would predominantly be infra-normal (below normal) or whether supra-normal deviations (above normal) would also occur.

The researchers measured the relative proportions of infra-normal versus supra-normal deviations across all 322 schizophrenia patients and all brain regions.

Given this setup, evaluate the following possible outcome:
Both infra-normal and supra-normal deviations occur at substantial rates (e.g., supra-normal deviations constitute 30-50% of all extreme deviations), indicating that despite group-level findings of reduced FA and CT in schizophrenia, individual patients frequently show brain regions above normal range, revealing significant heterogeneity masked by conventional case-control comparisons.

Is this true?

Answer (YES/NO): NO